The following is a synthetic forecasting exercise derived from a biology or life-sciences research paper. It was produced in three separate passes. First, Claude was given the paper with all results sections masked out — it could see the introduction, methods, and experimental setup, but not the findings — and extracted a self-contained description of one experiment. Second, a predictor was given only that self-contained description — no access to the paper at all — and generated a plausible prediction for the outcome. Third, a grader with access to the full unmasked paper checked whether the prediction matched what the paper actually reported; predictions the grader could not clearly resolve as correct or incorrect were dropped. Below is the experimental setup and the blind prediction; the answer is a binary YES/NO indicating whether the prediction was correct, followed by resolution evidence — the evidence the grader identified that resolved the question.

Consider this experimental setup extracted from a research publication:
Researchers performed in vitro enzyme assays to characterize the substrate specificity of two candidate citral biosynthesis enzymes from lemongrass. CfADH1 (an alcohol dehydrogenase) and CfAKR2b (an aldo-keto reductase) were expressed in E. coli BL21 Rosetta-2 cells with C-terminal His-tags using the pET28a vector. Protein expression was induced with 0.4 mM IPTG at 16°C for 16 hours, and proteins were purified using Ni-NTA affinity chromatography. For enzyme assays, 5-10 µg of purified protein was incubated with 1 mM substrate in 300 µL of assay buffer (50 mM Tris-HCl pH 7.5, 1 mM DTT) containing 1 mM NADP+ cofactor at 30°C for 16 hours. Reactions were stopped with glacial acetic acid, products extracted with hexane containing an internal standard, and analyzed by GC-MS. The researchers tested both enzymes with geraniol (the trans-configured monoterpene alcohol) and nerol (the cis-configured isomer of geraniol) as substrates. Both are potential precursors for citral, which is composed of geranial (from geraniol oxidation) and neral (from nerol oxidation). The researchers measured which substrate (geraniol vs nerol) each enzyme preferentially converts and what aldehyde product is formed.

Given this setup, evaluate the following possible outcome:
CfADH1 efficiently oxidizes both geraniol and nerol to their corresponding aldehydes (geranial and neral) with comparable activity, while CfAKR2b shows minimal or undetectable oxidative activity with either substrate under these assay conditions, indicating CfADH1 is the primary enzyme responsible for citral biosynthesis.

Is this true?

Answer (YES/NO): NO